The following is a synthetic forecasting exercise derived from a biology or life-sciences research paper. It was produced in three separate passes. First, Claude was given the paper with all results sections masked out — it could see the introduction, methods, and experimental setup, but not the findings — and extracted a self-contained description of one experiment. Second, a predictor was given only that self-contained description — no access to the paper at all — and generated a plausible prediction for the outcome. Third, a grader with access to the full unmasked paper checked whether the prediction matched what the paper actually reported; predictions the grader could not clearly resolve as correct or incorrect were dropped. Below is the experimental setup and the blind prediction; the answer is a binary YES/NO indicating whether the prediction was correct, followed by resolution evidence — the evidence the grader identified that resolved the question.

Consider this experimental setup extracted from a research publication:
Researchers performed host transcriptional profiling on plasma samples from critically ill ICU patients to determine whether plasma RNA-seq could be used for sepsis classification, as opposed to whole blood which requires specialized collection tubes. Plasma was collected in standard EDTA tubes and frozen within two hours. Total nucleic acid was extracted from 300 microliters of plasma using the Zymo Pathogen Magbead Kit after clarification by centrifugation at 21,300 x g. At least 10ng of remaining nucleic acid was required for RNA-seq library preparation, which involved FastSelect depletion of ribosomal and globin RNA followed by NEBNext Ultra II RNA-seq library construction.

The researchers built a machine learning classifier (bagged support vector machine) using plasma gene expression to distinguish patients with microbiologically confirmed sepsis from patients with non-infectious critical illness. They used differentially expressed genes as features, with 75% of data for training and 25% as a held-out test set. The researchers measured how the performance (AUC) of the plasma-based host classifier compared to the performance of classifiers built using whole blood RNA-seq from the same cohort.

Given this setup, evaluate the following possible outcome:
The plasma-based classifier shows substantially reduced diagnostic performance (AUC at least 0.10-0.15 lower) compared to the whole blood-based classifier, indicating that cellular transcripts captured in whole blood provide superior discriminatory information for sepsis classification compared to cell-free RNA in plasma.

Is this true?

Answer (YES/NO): NO